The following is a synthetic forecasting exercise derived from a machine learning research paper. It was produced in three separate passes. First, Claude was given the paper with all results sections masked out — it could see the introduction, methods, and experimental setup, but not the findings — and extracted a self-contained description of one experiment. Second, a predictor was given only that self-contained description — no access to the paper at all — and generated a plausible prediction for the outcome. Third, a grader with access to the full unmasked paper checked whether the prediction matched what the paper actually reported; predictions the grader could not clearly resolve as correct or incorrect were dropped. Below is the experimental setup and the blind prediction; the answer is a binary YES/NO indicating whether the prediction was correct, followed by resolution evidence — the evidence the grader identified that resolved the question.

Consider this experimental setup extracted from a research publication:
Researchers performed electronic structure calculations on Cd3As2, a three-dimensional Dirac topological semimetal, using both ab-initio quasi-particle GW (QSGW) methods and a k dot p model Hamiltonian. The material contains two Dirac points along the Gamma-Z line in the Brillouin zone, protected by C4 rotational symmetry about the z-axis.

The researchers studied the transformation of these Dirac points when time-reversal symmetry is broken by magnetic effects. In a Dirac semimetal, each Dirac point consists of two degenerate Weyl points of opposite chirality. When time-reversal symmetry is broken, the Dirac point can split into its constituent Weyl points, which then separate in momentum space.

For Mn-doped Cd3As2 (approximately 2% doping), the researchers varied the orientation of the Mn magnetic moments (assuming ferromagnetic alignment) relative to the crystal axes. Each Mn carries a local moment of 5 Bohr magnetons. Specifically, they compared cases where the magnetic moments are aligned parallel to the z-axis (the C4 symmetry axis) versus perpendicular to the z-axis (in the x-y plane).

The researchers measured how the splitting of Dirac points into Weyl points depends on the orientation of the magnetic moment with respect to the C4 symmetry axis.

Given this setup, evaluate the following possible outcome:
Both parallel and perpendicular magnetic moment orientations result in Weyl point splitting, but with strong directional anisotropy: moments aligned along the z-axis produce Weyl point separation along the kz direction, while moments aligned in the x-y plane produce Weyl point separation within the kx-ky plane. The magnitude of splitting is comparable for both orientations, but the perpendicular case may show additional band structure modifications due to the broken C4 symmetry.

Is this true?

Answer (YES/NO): YES